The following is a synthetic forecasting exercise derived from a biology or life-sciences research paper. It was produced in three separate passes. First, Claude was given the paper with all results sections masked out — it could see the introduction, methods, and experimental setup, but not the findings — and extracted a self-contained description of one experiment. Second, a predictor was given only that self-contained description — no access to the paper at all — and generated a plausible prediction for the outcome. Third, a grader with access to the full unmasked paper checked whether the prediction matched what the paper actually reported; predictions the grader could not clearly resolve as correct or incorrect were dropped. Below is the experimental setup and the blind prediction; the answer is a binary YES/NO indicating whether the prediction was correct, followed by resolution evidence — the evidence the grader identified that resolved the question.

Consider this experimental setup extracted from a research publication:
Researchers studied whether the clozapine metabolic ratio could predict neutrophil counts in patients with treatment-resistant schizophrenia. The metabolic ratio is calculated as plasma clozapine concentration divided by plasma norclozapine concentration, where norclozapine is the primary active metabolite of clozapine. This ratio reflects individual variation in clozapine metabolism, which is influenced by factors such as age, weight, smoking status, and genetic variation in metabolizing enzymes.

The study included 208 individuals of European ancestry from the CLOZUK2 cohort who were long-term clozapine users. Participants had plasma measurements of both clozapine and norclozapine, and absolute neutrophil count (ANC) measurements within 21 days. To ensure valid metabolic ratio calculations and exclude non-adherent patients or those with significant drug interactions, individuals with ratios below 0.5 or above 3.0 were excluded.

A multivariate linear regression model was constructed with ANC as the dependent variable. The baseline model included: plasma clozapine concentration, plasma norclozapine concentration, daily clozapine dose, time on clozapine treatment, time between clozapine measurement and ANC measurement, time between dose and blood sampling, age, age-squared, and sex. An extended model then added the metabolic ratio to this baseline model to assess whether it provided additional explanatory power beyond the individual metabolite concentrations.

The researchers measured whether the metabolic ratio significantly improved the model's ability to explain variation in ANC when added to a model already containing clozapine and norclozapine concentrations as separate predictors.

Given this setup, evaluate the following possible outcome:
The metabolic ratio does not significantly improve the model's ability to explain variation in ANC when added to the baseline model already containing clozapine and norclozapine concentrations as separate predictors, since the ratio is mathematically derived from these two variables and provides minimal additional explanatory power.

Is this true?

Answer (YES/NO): NO